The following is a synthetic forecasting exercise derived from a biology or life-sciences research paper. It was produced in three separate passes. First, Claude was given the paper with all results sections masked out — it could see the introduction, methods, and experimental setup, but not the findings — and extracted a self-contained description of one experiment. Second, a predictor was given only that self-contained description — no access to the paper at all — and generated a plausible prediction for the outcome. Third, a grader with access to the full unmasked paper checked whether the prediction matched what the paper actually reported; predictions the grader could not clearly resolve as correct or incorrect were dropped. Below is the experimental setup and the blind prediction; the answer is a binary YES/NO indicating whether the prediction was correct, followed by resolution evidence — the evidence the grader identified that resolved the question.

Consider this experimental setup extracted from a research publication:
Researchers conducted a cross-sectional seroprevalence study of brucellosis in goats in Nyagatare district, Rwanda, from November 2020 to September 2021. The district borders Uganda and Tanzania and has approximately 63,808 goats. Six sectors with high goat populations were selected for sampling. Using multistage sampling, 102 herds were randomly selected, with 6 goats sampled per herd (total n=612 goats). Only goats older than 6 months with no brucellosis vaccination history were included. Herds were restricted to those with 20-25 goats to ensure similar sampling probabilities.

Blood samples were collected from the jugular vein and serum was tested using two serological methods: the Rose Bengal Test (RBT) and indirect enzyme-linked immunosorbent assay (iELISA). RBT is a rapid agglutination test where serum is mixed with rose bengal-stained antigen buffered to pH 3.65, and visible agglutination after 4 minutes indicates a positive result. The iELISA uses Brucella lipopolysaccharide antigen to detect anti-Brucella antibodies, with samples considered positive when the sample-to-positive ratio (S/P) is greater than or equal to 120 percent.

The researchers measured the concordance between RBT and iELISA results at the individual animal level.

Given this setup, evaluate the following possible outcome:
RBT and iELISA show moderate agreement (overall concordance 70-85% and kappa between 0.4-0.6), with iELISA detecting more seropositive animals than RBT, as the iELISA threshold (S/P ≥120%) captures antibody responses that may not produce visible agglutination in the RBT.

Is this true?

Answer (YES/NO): NO